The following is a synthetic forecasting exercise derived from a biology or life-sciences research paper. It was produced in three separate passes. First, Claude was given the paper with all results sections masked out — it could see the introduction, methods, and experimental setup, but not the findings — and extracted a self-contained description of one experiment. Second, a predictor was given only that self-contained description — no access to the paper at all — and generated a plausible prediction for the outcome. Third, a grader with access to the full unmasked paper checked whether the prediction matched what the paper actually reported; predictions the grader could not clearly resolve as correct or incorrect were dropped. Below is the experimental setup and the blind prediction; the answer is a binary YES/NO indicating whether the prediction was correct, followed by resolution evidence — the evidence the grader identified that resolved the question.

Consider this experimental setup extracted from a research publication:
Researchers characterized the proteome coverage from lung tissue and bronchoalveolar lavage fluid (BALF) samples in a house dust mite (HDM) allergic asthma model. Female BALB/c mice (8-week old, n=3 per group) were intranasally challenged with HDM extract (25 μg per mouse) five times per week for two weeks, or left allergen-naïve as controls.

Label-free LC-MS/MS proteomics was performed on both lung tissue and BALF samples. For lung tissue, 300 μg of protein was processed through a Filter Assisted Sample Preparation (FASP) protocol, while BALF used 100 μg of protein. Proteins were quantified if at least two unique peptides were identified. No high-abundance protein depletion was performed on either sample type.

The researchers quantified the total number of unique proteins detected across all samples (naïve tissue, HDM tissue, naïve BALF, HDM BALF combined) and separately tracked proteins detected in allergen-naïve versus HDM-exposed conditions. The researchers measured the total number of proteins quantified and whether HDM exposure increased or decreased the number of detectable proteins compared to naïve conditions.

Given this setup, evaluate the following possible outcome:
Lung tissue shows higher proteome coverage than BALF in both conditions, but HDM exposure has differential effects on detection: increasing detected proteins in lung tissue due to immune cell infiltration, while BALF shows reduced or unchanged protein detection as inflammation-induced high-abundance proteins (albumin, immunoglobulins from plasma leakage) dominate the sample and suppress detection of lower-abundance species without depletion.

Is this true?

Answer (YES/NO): NO